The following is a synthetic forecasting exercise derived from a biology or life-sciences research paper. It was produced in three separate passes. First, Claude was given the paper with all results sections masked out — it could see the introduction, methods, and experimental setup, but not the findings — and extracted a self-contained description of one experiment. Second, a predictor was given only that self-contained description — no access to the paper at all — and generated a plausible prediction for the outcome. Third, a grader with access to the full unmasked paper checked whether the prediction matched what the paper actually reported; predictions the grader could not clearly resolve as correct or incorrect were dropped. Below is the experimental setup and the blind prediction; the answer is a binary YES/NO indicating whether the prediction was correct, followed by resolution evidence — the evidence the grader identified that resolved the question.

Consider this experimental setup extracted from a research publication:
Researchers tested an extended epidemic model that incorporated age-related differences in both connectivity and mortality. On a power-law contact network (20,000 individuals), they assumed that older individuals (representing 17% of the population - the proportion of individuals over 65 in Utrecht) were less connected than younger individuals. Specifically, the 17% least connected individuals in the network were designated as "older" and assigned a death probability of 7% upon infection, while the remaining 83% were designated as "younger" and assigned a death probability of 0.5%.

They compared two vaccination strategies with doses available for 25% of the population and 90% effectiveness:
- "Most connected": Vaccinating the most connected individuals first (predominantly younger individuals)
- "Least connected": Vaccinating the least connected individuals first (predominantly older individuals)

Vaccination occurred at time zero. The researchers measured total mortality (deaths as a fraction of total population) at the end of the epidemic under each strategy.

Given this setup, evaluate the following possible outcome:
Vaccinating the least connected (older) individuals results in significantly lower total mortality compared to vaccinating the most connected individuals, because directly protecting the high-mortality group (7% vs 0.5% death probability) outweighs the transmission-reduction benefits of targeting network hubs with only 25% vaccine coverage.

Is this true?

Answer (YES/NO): NO